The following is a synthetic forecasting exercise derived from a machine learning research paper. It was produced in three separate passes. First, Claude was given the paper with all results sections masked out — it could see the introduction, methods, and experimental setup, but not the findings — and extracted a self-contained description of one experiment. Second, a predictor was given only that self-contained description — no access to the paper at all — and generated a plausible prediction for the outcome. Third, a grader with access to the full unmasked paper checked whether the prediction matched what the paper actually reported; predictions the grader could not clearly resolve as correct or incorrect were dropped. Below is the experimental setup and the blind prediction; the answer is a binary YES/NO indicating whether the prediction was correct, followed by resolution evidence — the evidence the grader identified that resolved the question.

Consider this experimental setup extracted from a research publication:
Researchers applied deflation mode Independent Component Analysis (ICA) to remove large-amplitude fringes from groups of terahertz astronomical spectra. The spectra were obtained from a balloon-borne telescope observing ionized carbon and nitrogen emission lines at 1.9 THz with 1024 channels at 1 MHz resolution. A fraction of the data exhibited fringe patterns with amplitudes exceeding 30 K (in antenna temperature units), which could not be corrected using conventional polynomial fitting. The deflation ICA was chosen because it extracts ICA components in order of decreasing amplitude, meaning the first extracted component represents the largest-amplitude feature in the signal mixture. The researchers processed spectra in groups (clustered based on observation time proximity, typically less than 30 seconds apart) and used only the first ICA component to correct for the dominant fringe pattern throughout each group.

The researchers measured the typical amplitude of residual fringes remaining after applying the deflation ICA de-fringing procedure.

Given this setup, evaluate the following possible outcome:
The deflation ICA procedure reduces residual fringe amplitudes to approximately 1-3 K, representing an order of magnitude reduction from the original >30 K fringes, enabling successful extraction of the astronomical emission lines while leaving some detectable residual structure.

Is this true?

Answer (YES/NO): NO